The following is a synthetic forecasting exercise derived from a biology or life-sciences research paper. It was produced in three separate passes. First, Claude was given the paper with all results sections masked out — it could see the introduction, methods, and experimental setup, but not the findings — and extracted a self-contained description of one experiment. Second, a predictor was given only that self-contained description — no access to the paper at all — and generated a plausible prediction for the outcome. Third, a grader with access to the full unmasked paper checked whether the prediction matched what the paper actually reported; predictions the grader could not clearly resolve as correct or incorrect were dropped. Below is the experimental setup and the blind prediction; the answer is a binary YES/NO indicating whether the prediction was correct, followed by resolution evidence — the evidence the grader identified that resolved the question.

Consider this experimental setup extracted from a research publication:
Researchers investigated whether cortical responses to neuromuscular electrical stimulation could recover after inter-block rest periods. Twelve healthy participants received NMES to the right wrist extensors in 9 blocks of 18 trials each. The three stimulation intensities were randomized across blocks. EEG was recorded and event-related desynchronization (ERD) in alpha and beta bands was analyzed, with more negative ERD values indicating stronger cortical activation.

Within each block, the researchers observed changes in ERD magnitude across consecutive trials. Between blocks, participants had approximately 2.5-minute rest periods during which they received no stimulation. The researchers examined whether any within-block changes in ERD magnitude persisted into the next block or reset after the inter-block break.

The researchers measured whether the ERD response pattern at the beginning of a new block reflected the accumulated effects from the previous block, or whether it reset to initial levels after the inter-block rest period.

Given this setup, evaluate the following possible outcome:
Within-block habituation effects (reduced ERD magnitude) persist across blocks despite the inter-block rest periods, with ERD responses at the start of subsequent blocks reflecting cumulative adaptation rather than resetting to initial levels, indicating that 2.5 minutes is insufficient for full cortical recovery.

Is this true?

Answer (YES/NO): NO